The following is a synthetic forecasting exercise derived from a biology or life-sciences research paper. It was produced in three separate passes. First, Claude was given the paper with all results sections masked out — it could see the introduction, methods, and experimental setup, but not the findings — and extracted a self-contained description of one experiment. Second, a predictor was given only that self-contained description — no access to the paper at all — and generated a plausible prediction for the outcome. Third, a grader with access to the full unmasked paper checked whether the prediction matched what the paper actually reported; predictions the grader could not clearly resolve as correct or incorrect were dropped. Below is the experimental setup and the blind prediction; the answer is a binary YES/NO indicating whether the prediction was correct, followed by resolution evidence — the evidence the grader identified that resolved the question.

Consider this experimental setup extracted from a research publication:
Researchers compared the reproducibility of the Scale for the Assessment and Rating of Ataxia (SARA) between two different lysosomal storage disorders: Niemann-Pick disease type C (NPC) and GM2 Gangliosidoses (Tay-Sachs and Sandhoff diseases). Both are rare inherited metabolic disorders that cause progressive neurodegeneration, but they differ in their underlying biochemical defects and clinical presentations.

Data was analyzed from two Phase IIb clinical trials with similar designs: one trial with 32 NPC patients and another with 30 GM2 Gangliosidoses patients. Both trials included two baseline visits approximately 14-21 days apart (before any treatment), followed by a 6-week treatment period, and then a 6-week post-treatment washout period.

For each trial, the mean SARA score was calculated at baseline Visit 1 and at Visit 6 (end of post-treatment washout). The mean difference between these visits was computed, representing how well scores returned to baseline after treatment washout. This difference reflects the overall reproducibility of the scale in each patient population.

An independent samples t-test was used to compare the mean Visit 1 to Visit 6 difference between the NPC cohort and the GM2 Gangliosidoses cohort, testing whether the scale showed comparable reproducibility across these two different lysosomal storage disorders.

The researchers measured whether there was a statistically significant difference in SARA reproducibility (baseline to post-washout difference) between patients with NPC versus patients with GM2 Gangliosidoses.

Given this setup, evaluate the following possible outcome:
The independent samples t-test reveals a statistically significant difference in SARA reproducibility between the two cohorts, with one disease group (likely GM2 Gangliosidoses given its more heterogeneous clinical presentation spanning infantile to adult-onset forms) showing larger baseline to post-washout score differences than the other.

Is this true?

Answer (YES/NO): NO